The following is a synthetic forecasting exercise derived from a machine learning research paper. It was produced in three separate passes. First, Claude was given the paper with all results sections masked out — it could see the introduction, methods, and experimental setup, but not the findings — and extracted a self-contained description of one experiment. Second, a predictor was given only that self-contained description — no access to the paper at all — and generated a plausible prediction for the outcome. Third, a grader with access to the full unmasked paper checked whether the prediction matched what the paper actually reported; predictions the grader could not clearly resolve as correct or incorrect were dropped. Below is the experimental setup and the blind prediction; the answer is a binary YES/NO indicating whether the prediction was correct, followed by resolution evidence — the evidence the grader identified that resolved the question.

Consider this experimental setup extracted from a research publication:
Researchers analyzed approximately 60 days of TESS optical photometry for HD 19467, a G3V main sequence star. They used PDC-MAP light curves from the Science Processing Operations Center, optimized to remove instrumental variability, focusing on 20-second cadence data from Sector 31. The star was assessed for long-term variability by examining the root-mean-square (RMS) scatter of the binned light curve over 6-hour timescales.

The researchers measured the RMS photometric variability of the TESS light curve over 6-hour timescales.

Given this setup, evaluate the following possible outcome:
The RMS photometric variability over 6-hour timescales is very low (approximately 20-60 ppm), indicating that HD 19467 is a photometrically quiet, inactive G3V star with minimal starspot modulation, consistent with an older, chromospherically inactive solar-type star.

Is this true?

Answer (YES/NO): YES